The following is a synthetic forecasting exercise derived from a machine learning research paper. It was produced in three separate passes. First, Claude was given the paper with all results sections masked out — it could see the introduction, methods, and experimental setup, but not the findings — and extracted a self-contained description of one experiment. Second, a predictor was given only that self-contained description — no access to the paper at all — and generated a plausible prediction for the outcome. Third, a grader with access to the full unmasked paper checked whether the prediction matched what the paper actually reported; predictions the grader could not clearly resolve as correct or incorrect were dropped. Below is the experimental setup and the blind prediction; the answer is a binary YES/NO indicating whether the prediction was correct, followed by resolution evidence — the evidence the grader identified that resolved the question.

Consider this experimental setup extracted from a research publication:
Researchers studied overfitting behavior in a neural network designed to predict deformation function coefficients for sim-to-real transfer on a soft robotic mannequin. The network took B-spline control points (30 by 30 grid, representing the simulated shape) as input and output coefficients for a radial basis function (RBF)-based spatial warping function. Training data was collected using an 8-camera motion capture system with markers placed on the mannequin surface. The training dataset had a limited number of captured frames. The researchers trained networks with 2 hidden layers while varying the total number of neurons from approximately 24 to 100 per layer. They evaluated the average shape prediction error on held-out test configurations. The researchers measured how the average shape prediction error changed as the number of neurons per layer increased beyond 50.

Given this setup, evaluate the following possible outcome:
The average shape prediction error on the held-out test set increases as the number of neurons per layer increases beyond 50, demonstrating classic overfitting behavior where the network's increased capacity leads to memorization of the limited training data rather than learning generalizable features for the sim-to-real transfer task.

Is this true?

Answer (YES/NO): YES